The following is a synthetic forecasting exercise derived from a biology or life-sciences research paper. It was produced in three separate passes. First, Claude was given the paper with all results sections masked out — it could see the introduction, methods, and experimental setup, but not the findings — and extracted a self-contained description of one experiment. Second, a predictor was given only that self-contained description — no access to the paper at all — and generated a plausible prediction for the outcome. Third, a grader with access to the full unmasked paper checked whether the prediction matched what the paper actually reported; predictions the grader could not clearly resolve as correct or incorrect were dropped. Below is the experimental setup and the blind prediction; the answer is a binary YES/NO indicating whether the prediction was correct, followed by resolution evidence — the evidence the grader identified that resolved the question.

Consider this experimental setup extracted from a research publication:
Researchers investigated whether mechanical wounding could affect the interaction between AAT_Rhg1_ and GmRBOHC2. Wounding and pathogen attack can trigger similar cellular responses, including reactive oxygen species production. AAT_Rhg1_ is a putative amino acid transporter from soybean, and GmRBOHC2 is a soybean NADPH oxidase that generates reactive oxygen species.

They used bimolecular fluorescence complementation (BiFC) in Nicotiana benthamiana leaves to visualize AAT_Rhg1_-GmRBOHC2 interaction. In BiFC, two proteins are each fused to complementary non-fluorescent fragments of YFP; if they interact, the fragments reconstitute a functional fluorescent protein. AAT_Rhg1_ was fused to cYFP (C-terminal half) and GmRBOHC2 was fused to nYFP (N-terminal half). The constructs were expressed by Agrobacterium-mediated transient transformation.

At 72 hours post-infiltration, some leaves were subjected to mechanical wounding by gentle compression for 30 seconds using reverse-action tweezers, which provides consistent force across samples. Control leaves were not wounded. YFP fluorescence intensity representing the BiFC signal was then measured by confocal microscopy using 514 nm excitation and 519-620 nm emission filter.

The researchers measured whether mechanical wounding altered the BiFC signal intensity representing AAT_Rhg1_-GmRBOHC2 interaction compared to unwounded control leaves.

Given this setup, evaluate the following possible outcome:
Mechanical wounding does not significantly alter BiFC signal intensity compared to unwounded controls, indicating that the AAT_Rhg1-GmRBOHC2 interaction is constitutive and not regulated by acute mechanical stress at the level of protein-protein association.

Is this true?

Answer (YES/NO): NO